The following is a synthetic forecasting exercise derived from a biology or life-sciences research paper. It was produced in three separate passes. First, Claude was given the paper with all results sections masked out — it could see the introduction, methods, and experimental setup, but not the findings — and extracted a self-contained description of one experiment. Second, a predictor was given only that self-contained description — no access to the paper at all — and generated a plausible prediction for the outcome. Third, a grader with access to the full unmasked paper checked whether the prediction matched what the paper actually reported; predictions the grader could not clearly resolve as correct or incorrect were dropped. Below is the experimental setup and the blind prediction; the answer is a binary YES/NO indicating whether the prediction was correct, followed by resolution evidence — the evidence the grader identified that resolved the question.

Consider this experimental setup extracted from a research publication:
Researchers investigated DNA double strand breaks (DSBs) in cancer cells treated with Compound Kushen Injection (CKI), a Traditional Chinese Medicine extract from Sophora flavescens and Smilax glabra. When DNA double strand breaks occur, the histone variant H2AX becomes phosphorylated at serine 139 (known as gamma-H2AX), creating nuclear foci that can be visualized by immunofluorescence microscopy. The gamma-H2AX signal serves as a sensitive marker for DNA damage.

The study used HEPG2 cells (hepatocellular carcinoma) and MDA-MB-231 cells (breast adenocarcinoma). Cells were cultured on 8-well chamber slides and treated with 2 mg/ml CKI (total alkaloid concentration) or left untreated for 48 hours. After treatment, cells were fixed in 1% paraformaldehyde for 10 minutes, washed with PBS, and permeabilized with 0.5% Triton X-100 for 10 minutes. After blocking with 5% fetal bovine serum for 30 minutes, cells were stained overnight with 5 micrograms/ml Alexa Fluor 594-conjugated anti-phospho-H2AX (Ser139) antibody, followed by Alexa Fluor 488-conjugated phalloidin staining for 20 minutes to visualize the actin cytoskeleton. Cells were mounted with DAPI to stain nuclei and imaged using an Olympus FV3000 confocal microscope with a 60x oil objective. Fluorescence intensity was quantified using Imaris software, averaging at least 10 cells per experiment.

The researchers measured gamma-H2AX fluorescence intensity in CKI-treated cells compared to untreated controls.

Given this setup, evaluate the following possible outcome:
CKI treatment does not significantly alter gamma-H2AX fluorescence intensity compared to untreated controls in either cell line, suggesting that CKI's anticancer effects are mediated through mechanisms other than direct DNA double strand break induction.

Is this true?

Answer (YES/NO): NO